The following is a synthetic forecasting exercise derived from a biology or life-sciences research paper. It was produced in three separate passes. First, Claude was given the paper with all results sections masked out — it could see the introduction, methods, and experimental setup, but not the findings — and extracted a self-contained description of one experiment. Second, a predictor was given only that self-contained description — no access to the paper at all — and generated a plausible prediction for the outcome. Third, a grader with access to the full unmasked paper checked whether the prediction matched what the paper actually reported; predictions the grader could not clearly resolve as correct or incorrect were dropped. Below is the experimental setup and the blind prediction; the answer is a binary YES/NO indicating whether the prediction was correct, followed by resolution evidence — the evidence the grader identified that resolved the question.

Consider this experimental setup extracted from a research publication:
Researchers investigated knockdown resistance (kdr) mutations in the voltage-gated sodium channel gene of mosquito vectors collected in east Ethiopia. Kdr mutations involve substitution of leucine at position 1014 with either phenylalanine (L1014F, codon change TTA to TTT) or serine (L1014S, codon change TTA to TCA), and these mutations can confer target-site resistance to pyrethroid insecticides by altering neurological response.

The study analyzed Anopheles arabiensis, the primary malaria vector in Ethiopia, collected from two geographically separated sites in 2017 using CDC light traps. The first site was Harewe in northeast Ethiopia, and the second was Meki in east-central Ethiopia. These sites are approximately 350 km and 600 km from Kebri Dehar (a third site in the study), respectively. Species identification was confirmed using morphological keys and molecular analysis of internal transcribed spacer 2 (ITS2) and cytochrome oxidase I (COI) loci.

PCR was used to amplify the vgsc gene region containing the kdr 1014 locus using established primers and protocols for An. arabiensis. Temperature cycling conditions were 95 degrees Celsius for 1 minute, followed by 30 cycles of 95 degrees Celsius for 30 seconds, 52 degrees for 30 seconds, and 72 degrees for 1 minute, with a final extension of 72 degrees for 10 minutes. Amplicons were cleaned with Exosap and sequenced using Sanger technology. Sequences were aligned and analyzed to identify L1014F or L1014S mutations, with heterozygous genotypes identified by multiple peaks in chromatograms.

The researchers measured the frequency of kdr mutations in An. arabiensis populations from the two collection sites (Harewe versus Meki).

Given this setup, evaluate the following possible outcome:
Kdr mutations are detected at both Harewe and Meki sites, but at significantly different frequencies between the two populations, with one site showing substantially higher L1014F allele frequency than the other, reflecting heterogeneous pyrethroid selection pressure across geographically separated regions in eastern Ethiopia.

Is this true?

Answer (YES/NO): YES